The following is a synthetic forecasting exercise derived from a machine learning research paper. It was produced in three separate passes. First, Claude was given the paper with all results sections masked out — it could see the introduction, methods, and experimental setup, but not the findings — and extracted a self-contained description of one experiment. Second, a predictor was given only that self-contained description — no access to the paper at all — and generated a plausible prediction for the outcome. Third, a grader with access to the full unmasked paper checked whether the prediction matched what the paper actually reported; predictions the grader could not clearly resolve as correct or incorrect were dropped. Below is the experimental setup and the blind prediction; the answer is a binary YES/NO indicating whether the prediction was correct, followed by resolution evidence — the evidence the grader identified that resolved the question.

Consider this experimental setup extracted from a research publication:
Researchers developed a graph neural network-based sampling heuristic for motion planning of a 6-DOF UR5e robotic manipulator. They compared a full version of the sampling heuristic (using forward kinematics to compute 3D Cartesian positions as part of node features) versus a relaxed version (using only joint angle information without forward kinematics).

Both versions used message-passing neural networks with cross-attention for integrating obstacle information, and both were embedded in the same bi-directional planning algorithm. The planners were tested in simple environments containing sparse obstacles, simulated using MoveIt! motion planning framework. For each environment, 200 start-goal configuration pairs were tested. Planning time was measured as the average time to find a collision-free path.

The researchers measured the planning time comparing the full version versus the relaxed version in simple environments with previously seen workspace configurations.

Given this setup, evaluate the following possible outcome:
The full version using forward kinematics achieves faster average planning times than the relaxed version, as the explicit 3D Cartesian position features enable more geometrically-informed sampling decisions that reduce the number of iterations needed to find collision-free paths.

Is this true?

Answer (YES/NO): YES